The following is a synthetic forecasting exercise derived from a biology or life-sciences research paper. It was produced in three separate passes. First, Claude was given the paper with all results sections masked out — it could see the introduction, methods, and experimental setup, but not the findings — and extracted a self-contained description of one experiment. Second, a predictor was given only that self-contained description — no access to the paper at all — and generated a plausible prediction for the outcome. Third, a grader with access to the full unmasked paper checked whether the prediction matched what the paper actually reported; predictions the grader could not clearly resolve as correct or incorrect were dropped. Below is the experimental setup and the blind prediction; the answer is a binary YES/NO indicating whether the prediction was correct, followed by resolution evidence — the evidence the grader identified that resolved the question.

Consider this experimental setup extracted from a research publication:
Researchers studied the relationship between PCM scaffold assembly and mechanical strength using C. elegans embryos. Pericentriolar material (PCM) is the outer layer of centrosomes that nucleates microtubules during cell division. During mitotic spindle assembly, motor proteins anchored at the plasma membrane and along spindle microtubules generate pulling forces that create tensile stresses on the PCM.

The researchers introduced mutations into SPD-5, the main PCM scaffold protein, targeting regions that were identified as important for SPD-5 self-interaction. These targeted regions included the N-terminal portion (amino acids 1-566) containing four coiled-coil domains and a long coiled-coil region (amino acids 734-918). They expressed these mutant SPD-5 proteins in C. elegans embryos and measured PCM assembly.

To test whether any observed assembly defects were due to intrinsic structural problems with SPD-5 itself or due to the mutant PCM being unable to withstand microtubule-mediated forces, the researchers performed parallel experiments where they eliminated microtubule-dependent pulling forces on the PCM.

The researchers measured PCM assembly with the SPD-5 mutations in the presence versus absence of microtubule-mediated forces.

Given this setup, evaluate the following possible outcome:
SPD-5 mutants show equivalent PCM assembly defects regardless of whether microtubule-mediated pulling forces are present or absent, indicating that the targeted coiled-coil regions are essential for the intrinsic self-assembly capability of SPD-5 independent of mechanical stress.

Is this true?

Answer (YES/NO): NO